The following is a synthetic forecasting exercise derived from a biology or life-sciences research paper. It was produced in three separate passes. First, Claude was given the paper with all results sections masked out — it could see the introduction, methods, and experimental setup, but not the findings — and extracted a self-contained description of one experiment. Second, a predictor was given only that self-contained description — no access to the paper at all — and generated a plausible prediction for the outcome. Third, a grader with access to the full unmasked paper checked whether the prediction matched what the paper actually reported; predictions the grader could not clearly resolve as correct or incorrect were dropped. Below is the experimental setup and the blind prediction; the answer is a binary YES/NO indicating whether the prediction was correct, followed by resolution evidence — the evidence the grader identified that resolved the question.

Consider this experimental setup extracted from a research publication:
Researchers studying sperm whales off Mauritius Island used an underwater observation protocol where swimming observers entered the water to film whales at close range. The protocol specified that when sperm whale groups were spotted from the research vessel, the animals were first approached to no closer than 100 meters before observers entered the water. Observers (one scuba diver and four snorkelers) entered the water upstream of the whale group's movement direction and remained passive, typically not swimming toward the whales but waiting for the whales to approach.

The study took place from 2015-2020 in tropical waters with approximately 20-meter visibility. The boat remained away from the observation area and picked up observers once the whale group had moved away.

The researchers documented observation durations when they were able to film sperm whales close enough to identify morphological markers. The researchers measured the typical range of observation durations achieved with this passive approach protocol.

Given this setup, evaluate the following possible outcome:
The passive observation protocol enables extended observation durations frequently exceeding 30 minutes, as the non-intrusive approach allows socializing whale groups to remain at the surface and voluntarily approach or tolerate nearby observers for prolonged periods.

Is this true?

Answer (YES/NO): NO